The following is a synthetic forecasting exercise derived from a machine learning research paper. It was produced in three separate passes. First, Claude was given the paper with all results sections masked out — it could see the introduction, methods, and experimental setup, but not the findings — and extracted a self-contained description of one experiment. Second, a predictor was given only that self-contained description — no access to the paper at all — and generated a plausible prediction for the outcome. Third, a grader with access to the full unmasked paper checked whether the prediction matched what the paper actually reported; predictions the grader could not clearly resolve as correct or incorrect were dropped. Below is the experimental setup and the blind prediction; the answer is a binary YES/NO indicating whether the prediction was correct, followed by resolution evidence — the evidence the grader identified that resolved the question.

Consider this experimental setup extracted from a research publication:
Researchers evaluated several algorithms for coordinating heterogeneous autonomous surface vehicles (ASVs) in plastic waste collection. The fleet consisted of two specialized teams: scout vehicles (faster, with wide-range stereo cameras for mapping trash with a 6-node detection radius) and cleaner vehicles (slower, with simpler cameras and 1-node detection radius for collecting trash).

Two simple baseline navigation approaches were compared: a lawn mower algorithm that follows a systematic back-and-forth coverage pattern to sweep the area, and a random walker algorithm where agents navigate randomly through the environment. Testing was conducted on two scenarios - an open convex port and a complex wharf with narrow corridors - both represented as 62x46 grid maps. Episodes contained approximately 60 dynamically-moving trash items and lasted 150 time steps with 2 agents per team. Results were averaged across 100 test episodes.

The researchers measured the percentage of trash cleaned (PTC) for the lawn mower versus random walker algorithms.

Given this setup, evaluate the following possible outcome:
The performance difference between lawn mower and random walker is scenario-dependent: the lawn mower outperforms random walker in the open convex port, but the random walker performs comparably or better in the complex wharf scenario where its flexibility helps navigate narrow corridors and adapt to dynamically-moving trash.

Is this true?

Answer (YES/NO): NO